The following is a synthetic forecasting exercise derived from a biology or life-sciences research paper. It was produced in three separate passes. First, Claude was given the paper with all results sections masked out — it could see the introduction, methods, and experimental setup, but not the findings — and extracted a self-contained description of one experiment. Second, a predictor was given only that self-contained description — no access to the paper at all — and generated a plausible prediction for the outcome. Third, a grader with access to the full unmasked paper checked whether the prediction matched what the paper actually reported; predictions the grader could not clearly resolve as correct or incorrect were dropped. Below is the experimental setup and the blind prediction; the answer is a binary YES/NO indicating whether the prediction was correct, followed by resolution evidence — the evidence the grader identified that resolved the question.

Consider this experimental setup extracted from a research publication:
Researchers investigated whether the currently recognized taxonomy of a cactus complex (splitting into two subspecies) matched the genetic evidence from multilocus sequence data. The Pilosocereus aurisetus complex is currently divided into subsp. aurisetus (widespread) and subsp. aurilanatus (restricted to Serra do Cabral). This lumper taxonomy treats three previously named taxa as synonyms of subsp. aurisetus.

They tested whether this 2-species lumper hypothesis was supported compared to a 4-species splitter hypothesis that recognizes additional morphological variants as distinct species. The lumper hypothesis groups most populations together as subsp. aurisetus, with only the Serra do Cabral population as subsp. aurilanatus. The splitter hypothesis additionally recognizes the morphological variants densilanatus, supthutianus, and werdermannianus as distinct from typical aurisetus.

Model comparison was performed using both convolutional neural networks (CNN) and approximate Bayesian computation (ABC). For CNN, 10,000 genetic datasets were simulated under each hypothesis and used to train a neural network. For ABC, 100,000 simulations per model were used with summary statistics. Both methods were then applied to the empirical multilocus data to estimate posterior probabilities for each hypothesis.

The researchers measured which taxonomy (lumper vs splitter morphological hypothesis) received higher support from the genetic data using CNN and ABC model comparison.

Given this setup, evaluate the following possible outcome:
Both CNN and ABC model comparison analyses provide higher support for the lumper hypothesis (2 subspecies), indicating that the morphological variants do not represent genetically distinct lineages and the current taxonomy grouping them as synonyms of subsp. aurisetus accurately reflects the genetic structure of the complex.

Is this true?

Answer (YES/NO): NO